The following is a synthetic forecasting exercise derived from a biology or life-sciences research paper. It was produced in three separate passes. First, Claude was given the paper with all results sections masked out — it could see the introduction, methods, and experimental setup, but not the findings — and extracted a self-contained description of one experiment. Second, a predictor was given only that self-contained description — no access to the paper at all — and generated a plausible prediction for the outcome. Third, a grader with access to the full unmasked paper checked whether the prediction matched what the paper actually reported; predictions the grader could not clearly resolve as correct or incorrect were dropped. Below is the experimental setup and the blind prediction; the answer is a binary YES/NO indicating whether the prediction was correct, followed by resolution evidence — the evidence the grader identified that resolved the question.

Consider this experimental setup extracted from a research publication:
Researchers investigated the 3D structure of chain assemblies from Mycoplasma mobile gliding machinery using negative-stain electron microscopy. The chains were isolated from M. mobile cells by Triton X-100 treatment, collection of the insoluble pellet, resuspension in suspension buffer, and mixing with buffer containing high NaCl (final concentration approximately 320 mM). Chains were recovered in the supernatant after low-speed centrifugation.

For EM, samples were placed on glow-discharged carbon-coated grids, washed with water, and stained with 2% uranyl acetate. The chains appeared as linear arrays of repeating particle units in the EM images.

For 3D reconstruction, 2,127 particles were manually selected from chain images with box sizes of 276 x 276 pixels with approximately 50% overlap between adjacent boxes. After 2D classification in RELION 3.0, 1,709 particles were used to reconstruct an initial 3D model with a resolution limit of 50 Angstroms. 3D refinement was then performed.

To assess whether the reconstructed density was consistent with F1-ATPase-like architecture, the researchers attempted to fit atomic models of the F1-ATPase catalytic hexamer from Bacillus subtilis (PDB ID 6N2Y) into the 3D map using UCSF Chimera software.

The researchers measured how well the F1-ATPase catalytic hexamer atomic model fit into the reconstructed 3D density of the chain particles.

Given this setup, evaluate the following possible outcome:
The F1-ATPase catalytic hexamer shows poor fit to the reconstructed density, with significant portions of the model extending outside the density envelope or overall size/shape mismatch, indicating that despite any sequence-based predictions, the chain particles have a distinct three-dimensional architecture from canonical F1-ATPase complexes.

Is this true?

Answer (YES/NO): NO